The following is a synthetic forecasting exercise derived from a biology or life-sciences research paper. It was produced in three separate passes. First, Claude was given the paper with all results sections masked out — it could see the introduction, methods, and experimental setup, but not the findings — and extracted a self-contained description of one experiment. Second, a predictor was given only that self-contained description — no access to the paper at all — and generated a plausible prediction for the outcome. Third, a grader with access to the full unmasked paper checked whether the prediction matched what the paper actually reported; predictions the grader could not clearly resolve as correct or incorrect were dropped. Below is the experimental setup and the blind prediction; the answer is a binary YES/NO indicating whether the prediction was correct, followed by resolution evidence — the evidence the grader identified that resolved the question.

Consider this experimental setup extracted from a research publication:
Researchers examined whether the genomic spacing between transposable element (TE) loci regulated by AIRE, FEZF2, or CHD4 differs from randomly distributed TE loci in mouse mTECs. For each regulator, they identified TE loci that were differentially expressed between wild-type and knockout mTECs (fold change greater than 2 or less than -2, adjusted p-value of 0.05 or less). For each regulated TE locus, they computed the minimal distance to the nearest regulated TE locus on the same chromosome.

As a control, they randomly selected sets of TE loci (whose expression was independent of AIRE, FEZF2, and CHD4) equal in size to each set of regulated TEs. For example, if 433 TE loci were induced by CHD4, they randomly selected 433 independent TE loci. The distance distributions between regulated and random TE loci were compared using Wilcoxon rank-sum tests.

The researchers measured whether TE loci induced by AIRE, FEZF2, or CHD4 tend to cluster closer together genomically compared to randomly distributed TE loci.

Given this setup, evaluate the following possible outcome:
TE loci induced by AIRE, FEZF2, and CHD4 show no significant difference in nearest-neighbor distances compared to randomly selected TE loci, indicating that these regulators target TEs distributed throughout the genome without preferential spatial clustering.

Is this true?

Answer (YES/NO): NO